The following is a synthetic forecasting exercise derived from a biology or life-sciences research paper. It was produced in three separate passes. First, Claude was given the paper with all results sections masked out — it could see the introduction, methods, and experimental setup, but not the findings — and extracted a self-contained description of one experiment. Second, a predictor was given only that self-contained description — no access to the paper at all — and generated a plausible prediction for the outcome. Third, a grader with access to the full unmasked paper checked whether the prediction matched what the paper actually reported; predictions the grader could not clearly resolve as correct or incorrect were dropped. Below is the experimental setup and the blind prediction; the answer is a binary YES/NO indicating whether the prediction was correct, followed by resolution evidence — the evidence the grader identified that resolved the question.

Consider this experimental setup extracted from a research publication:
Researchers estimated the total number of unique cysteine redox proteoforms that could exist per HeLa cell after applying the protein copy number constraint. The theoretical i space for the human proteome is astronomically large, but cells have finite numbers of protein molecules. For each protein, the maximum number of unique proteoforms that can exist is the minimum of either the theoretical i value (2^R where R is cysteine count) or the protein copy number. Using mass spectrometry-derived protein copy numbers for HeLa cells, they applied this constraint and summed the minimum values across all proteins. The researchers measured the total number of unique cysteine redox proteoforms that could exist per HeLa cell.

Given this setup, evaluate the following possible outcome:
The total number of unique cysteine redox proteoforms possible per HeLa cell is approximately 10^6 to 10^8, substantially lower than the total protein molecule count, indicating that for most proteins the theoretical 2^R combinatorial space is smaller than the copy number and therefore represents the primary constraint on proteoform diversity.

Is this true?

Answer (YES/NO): YES